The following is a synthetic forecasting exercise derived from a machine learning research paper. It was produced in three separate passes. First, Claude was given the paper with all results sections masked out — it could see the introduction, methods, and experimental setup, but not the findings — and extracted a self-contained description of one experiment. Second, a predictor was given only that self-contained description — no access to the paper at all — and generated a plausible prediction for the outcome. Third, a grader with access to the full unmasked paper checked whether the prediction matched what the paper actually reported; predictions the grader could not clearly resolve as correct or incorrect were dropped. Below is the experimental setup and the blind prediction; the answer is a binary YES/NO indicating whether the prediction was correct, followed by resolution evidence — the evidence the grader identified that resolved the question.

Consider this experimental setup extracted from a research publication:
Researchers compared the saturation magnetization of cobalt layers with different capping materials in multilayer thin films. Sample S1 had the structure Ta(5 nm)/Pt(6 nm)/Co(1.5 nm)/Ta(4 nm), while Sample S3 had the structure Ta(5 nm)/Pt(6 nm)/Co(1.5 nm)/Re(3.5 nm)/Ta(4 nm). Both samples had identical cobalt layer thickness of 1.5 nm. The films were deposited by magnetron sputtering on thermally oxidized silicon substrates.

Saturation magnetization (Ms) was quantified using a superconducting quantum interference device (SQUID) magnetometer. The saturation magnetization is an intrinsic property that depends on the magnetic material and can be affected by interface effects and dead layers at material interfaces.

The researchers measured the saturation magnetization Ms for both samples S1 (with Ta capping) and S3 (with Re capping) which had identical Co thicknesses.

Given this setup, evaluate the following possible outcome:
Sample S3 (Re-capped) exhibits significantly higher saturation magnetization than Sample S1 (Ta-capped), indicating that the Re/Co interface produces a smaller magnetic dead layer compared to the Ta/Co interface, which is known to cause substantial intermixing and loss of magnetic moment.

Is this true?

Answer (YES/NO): NO